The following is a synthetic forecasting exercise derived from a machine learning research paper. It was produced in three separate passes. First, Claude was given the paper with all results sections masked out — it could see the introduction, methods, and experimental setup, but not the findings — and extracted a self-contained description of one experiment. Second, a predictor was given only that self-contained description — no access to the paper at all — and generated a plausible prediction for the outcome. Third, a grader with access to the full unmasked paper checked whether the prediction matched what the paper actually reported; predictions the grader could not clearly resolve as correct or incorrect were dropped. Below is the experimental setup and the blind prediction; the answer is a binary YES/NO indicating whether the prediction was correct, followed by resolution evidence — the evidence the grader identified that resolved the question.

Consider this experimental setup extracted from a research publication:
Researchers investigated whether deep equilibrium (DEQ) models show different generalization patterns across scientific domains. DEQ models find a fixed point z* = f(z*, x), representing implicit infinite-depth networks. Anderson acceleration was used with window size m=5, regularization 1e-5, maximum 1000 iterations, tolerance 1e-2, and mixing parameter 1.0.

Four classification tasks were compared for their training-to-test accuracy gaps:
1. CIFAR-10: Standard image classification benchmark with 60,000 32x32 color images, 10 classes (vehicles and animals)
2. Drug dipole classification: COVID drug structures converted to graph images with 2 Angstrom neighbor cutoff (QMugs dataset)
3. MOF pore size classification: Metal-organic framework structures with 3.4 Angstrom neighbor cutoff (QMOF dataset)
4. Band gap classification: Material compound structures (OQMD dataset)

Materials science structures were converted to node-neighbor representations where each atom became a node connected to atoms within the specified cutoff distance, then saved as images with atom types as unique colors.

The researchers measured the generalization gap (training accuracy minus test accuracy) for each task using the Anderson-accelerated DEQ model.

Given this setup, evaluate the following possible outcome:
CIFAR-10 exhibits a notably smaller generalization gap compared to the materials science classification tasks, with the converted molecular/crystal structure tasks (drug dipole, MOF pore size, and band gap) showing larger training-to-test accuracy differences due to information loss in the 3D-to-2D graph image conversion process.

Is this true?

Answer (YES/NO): NO